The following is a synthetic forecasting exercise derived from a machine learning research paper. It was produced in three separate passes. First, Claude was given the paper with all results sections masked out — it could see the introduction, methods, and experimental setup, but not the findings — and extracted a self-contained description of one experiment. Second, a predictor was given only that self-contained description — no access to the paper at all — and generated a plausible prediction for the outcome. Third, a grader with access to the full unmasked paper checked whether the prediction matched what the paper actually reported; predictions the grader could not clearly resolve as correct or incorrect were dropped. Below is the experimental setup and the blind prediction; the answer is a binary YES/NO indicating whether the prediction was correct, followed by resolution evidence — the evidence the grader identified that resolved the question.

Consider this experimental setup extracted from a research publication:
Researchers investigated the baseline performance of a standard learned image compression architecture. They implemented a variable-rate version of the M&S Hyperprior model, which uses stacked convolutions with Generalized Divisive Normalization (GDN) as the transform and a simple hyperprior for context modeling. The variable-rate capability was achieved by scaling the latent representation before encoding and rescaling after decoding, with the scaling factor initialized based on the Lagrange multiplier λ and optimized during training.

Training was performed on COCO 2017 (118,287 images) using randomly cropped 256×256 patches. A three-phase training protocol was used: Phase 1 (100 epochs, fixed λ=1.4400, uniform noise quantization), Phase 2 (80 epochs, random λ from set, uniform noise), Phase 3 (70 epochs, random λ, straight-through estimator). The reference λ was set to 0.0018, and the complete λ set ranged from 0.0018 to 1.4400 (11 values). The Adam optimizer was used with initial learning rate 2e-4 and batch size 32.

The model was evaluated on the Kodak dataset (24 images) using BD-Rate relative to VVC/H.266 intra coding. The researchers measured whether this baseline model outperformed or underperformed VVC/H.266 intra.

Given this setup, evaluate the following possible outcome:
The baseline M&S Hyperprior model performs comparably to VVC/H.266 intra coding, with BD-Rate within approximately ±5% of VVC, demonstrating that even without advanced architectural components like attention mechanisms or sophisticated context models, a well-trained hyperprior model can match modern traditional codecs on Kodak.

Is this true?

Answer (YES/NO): NO